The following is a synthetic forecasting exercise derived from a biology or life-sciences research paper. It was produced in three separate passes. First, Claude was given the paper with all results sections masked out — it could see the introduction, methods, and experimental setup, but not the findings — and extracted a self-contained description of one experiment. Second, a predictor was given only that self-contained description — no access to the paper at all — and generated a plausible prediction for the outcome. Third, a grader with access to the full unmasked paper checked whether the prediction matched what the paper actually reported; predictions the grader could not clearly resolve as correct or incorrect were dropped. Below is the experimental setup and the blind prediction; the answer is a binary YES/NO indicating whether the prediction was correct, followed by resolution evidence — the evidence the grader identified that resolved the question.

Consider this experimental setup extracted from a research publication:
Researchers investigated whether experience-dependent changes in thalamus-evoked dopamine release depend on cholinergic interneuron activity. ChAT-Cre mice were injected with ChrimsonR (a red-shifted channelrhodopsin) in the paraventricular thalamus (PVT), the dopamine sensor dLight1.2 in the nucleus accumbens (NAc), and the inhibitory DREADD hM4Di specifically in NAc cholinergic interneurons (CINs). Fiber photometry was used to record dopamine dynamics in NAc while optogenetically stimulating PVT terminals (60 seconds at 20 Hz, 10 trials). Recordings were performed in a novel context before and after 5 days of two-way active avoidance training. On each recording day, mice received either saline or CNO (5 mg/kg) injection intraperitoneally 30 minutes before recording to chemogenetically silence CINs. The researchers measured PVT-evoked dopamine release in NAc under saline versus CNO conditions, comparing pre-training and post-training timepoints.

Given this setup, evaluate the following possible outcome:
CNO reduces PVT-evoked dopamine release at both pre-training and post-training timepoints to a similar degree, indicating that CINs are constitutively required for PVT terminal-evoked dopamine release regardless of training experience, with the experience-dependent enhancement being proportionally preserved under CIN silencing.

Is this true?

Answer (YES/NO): NO